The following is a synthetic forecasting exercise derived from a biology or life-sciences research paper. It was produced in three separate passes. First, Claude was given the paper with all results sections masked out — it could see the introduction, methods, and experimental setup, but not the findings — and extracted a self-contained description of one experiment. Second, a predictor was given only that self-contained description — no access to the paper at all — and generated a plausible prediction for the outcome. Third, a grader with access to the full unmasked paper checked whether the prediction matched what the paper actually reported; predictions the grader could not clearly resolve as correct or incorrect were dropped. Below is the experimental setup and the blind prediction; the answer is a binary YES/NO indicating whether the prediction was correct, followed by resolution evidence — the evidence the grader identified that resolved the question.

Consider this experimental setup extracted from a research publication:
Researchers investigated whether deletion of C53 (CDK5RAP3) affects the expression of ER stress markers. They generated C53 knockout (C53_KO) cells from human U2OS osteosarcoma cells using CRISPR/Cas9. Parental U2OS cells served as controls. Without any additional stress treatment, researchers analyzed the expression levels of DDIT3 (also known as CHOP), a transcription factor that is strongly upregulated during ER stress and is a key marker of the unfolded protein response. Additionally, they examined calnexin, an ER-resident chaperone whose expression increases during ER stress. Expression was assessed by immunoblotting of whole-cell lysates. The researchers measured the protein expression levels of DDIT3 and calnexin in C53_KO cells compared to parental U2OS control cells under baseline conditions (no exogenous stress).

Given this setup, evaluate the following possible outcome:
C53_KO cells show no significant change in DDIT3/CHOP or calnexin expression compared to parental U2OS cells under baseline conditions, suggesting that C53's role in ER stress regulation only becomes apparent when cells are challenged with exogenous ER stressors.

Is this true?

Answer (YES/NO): NO